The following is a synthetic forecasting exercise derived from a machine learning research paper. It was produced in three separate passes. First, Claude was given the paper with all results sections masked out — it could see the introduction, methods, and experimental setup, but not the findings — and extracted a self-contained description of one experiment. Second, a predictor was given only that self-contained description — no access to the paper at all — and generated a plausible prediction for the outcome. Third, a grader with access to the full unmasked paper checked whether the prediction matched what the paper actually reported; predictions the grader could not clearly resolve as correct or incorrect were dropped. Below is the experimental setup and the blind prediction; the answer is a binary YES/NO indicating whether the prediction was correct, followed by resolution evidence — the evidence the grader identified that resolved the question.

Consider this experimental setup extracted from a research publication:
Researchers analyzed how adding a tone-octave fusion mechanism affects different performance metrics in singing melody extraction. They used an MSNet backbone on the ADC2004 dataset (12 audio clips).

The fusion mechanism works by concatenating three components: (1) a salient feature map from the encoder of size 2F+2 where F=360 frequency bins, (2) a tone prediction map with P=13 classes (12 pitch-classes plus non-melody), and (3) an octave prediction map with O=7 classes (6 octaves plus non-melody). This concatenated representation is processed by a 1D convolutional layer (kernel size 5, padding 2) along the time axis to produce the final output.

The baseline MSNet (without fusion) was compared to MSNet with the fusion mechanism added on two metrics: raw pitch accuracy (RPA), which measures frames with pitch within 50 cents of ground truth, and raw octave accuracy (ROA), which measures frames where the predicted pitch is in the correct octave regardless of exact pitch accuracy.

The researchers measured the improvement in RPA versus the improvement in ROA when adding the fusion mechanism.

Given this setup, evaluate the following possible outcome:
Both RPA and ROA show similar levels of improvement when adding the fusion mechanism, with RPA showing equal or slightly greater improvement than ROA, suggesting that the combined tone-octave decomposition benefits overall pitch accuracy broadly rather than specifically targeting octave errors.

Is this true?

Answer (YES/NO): NO